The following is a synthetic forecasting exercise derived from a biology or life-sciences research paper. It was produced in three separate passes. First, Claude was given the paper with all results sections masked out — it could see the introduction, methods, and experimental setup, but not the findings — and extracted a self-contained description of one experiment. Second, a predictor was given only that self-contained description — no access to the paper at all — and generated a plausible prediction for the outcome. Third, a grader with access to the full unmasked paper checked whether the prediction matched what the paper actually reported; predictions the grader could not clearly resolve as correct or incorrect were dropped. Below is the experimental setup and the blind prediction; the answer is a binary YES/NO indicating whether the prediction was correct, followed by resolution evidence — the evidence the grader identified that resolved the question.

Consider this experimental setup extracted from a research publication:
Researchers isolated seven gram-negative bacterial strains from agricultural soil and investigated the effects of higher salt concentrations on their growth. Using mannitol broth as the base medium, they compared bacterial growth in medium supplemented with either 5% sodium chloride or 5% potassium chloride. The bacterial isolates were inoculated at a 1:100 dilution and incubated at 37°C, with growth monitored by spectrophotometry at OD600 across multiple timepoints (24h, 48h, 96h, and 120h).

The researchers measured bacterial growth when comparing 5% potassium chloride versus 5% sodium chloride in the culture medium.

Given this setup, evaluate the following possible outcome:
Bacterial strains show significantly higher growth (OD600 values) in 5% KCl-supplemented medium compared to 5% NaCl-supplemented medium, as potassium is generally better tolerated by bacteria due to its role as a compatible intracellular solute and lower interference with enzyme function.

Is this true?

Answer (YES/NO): YES